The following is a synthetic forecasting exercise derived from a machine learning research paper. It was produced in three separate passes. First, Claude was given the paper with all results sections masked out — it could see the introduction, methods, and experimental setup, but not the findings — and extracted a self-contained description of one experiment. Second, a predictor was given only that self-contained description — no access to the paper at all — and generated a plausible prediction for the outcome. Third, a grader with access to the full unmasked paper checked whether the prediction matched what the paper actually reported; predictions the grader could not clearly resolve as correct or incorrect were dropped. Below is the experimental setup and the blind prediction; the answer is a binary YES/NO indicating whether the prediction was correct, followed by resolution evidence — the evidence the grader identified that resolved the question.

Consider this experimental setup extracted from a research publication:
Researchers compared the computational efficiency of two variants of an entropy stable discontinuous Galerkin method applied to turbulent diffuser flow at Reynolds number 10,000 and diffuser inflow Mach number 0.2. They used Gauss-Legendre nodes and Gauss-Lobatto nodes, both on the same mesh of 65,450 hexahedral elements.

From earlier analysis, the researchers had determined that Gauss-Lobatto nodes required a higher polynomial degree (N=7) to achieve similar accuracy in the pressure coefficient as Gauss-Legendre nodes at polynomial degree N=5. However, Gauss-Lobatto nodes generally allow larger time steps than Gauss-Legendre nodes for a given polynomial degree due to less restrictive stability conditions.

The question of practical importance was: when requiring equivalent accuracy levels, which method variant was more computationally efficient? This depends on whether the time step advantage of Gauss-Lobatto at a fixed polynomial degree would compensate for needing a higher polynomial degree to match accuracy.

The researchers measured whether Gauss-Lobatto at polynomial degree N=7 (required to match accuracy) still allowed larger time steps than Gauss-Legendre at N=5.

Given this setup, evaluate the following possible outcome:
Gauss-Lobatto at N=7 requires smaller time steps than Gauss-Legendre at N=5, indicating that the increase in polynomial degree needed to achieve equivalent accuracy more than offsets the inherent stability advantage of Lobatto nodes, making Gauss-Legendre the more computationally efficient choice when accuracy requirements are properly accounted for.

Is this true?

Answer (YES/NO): YES